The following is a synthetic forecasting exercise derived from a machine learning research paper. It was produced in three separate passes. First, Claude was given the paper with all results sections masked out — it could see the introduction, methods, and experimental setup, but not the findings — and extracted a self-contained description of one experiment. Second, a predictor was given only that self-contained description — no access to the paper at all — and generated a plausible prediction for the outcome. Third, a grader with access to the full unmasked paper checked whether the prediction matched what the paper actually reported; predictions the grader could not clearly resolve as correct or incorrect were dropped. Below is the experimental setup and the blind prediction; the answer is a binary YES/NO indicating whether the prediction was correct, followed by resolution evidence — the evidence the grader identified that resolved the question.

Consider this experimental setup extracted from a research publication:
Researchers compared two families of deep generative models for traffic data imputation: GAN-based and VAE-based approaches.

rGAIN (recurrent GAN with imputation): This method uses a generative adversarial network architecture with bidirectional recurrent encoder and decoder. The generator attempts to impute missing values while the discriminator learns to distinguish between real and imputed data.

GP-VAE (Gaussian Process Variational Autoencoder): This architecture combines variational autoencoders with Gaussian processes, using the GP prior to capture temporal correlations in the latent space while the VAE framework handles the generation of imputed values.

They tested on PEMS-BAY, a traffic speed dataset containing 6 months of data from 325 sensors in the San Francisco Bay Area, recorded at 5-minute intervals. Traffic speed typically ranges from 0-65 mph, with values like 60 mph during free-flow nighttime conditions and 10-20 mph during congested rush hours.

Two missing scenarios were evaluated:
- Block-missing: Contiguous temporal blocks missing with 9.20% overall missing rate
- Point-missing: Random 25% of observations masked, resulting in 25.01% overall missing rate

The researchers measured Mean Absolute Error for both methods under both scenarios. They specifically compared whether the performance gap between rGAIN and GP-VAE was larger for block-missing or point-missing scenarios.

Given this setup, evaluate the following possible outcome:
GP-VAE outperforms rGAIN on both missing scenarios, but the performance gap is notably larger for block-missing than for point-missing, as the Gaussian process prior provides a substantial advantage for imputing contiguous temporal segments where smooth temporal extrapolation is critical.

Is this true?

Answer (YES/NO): NO